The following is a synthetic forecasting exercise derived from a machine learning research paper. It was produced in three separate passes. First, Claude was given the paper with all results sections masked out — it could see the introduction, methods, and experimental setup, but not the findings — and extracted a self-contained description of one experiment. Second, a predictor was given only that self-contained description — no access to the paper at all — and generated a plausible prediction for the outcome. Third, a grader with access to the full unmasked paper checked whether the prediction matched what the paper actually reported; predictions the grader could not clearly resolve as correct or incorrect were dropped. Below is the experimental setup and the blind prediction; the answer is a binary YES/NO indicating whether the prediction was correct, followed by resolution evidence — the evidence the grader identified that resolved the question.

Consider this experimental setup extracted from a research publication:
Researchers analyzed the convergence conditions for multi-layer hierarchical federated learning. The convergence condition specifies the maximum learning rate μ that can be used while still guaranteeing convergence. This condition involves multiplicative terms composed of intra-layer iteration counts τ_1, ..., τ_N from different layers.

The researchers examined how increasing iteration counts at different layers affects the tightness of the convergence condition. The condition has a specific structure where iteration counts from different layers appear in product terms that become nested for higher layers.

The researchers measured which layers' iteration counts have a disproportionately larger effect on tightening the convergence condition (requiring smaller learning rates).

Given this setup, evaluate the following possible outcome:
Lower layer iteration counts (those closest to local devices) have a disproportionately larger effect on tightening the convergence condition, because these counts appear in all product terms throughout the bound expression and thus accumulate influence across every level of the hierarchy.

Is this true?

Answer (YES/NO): YES